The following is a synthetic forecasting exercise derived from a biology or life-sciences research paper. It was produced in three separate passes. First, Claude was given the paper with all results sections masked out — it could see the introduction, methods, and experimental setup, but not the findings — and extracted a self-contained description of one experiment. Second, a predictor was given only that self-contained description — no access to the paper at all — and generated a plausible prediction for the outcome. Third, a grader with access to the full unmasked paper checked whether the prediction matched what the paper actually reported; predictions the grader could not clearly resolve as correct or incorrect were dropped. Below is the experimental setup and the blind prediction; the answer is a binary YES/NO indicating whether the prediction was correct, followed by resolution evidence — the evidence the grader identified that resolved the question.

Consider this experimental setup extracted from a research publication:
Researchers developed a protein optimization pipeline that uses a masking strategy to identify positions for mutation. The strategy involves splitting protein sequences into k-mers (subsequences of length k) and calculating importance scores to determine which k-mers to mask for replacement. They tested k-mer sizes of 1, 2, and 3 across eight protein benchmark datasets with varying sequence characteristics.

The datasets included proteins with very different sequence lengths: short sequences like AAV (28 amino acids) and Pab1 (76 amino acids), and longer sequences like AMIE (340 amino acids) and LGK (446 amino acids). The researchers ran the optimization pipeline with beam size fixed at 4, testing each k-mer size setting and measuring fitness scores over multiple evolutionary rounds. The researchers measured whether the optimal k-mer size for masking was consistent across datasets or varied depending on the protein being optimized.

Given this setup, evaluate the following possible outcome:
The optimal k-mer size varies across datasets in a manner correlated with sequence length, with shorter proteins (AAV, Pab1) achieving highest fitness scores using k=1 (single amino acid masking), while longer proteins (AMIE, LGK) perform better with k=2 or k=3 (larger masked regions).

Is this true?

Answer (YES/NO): NO